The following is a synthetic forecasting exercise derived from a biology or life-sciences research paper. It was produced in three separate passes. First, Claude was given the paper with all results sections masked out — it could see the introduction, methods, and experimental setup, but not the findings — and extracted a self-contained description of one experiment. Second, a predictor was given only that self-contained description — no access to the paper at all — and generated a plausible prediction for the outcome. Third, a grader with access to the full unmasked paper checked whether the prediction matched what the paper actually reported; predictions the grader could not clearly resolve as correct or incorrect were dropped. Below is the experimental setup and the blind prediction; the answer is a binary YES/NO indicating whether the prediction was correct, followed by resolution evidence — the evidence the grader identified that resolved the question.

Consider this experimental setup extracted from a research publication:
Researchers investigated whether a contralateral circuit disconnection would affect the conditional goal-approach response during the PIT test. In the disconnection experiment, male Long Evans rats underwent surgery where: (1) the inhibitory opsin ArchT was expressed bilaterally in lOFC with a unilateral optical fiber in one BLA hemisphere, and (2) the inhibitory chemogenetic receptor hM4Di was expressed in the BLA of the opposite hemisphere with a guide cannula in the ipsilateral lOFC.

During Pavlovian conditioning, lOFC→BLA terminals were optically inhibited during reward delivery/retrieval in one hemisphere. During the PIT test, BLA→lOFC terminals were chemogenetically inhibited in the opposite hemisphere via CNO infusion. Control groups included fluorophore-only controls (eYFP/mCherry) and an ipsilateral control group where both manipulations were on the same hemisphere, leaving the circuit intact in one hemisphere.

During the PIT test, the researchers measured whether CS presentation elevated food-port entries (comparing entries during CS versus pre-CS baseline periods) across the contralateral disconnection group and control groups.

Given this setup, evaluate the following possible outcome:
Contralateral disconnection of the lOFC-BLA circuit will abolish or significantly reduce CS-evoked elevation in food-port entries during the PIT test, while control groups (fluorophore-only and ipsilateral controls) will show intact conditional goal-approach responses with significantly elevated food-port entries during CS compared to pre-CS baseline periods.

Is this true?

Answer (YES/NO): NO